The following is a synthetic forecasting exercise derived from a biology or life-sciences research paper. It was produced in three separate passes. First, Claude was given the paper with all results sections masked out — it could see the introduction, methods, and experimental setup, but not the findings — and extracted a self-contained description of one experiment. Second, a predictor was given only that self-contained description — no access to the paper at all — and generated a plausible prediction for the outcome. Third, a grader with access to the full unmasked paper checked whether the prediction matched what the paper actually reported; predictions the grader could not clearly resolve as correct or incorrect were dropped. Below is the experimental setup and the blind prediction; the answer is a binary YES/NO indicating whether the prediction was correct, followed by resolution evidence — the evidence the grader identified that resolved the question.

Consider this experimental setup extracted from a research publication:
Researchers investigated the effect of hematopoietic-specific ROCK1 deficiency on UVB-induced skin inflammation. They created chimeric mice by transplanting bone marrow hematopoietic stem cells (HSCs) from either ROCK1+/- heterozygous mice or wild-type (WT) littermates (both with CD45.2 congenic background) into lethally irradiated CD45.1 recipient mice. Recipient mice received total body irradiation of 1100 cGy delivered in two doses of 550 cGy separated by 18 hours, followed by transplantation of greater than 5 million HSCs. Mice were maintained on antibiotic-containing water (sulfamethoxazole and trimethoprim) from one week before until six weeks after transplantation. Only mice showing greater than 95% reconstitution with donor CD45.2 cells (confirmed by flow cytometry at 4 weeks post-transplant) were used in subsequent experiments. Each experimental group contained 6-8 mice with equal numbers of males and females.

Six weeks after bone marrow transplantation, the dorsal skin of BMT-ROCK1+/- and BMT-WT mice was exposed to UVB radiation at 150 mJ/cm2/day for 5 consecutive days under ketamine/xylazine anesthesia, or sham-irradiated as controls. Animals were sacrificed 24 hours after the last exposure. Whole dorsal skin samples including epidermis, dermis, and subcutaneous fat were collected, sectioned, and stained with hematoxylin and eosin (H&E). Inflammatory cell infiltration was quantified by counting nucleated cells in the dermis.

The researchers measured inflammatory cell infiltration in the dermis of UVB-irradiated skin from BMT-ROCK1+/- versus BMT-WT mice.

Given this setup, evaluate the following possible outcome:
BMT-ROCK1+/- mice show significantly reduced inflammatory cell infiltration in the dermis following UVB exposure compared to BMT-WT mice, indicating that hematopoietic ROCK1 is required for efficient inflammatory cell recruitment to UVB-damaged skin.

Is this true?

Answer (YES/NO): YES